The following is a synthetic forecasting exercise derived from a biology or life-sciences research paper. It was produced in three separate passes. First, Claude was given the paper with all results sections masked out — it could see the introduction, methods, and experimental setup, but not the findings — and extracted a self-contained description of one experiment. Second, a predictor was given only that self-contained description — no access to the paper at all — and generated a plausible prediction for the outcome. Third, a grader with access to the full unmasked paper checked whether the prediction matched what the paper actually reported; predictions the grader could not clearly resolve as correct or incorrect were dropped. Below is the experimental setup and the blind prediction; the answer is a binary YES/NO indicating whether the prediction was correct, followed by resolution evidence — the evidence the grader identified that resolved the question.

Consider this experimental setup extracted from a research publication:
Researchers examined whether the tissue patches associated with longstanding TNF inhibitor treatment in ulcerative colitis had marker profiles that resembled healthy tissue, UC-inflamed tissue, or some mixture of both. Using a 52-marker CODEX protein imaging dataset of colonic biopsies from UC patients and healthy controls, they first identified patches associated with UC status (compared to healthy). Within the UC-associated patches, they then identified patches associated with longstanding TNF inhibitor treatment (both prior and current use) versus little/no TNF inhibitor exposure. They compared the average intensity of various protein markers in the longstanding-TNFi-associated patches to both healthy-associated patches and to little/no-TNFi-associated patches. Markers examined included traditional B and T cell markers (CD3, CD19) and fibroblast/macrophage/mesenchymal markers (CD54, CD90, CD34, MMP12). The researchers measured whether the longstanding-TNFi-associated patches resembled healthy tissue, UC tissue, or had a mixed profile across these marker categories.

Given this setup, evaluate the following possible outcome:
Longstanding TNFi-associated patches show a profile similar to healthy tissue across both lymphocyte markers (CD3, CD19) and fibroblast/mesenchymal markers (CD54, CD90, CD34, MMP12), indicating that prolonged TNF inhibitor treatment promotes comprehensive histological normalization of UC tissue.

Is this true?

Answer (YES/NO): NO